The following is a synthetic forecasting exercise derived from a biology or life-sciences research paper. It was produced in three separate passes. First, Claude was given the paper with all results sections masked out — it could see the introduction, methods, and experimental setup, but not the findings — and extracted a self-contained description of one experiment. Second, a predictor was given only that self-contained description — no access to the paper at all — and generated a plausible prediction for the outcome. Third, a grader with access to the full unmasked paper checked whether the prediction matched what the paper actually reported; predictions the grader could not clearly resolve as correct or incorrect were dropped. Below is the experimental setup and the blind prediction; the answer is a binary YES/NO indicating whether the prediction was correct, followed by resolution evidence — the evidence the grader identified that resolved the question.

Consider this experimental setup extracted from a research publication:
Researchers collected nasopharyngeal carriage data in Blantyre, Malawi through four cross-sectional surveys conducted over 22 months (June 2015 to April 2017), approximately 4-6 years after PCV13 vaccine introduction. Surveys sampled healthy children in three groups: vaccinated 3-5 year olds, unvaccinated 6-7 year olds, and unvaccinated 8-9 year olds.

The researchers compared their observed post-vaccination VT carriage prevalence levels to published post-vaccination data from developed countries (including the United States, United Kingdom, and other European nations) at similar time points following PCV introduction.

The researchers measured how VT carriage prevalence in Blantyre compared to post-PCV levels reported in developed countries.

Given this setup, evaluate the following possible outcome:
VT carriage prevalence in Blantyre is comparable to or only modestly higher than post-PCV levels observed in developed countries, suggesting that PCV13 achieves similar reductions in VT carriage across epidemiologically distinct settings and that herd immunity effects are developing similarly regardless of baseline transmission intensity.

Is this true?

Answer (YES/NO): NO